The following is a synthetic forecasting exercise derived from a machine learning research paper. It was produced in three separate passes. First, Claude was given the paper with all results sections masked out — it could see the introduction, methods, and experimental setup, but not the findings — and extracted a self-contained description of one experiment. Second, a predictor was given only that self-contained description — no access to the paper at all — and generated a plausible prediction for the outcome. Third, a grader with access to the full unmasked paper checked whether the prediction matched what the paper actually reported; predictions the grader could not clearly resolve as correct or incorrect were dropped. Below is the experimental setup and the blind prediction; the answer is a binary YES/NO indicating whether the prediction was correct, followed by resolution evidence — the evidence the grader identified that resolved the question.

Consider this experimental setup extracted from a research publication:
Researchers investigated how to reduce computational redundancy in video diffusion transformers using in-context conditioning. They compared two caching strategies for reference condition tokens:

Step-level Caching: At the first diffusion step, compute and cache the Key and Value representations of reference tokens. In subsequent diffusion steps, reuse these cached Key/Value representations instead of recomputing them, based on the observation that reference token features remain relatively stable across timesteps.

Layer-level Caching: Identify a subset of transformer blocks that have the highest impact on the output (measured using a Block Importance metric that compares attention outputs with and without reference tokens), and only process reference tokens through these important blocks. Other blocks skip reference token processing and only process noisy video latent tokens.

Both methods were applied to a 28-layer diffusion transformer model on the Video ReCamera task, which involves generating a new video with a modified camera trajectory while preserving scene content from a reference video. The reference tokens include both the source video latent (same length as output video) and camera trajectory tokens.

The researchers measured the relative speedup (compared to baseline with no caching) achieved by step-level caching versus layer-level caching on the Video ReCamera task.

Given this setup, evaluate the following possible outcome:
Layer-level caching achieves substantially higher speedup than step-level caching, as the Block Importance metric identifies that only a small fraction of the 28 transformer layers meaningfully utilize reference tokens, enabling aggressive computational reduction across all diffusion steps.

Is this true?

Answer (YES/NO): NO